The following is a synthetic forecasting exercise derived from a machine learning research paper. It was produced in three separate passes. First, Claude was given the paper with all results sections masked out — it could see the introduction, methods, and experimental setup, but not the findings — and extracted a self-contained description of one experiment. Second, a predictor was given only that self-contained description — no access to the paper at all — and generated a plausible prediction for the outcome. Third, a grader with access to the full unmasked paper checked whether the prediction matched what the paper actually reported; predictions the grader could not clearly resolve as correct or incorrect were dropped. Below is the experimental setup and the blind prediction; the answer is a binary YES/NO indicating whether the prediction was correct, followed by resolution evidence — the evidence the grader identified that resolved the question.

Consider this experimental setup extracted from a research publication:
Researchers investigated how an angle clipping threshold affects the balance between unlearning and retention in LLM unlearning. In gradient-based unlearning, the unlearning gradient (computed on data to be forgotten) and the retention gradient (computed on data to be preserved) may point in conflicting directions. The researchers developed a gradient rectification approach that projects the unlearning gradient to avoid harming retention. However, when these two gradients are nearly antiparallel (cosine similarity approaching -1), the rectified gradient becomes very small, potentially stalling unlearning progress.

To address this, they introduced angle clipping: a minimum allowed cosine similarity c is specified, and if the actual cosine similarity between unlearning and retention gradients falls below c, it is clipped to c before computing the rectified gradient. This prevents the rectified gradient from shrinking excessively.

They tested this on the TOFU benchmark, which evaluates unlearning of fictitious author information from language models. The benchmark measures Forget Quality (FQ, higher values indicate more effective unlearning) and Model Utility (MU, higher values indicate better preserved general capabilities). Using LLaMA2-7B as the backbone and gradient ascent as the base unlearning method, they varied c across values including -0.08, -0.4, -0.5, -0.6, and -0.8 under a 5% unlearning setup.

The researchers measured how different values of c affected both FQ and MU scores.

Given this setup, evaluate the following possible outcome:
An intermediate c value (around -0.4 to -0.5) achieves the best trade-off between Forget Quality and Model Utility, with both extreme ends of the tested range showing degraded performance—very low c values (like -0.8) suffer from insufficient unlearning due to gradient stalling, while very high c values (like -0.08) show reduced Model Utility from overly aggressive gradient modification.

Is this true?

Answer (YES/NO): NO